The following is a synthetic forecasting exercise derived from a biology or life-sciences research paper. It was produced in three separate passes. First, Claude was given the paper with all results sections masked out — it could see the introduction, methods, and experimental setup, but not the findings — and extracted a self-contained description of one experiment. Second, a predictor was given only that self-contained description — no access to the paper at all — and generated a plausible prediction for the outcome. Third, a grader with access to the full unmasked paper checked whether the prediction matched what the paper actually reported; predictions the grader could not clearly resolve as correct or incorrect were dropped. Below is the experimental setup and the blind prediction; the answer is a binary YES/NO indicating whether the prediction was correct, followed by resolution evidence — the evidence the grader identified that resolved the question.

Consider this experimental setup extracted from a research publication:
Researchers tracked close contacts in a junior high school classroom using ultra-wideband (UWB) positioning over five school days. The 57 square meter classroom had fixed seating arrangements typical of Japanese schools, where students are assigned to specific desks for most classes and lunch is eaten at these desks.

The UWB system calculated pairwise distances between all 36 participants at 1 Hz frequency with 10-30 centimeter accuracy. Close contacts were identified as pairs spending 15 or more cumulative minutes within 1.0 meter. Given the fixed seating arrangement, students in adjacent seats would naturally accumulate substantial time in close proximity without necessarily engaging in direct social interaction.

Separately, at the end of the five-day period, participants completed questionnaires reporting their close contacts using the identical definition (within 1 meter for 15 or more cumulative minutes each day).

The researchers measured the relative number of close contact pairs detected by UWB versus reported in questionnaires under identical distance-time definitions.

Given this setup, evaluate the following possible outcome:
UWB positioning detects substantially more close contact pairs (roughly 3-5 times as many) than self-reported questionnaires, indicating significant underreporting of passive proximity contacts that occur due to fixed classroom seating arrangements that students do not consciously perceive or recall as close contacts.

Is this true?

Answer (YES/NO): NO